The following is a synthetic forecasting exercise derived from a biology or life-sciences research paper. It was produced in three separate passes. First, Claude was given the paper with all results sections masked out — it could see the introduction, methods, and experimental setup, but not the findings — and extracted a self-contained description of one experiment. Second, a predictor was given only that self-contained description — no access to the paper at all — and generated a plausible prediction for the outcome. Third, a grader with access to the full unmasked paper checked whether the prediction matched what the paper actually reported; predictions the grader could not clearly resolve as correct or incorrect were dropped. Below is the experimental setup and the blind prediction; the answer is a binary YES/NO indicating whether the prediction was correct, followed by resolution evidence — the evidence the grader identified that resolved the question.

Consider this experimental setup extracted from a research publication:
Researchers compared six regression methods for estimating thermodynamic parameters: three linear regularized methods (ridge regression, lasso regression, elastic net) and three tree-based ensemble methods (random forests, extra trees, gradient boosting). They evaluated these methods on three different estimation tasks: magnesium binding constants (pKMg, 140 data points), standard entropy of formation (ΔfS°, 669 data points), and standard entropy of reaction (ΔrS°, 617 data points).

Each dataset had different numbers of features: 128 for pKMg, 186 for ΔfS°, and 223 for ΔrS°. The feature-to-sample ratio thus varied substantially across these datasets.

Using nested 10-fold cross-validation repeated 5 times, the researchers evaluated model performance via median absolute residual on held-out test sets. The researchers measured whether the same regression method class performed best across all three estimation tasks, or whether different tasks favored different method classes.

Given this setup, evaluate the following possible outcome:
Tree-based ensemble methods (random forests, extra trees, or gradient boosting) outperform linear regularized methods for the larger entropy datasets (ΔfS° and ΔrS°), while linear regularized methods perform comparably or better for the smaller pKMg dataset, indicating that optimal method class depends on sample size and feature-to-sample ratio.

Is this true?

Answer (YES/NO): NO